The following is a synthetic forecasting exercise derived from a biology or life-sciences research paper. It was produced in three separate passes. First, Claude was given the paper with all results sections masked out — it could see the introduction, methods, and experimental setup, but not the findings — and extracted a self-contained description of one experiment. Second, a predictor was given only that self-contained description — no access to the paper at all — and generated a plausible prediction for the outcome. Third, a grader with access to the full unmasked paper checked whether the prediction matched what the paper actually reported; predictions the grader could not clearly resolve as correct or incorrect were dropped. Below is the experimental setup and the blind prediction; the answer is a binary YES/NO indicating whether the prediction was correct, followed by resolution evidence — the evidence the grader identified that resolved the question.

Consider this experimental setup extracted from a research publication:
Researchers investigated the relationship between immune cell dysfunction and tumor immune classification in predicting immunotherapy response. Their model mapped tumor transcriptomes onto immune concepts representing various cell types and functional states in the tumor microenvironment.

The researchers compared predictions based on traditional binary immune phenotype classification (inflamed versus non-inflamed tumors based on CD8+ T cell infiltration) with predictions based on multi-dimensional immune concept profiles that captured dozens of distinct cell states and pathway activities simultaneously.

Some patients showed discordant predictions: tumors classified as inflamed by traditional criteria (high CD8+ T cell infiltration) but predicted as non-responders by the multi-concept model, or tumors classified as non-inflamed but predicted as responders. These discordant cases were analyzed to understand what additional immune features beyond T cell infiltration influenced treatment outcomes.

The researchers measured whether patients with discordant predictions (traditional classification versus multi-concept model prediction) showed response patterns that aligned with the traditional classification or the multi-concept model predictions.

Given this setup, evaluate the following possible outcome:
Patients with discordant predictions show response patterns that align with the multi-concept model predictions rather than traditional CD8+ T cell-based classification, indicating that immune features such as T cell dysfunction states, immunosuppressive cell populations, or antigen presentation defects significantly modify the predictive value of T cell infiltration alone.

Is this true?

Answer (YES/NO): YES